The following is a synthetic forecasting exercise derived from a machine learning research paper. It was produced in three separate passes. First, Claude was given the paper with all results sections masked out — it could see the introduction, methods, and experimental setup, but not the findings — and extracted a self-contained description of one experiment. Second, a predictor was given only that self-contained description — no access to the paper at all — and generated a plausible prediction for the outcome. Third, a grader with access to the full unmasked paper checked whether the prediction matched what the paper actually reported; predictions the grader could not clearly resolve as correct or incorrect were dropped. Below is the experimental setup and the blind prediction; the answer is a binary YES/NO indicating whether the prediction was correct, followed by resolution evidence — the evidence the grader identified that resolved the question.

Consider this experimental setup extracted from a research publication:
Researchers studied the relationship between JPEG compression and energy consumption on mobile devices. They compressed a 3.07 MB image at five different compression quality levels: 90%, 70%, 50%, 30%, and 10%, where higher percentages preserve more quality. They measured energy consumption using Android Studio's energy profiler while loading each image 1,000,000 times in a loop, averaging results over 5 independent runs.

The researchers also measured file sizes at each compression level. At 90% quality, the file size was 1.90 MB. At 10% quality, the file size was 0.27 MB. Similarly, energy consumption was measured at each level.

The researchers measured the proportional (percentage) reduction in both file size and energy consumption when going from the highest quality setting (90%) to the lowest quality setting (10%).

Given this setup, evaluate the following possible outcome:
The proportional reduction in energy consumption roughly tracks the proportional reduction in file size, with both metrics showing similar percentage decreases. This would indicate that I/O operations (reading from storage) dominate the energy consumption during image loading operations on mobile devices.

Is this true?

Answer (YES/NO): NO